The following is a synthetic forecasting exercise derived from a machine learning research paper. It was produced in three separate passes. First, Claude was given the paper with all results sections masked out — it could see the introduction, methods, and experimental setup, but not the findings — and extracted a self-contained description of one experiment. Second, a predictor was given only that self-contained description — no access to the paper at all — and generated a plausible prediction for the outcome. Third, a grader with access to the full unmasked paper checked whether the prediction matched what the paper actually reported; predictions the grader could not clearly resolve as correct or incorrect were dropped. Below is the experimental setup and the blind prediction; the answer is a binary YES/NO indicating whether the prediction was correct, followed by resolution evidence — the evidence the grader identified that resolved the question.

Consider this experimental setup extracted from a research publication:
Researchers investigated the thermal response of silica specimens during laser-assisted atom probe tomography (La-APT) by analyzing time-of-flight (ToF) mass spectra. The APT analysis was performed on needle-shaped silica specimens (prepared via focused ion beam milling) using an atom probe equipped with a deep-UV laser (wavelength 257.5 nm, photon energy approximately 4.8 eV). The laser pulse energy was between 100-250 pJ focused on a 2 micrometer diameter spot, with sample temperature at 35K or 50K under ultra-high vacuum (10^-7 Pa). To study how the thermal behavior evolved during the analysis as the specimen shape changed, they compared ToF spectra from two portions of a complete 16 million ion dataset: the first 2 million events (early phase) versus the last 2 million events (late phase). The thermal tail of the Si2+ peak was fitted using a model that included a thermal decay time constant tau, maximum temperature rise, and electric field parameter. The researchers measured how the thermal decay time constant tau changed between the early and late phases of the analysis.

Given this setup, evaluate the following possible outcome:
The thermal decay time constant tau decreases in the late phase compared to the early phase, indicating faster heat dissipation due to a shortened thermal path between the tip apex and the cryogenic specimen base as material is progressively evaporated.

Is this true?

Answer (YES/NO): NO